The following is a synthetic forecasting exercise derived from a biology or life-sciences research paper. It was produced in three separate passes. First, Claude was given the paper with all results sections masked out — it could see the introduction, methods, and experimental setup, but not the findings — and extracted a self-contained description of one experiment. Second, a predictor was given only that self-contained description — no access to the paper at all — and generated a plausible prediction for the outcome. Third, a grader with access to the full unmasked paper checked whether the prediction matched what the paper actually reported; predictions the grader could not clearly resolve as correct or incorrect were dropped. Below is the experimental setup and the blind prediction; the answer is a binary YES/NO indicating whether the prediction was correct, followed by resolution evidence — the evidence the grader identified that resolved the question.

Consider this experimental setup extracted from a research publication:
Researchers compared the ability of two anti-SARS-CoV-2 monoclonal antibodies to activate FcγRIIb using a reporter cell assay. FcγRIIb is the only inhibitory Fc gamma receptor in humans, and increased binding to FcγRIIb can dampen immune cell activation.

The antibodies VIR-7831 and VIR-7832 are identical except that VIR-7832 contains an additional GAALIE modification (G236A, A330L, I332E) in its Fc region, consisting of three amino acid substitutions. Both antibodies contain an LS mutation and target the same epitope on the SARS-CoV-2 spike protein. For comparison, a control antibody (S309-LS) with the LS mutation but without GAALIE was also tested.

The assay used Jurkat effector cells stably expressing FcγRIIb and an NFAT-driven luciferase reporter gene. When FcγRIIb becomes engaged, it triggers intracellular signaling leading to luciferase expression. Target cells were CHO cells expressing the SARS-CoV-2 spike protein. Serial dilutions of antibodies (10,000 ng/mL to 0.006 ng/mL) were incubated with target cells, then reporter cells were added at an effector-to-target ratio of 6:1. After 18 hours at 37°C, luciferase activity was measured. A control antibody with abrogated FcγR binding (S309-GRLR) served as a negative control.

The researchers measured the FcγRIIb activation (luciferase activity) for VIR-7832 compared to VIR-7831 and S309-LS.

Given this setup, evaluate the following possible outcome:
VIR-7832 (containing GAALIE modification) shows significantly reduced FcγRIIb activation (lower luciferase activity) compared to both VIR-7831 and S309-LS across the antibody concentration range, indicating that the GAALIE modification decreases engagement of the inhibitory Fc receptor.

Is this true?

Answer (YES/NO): NO